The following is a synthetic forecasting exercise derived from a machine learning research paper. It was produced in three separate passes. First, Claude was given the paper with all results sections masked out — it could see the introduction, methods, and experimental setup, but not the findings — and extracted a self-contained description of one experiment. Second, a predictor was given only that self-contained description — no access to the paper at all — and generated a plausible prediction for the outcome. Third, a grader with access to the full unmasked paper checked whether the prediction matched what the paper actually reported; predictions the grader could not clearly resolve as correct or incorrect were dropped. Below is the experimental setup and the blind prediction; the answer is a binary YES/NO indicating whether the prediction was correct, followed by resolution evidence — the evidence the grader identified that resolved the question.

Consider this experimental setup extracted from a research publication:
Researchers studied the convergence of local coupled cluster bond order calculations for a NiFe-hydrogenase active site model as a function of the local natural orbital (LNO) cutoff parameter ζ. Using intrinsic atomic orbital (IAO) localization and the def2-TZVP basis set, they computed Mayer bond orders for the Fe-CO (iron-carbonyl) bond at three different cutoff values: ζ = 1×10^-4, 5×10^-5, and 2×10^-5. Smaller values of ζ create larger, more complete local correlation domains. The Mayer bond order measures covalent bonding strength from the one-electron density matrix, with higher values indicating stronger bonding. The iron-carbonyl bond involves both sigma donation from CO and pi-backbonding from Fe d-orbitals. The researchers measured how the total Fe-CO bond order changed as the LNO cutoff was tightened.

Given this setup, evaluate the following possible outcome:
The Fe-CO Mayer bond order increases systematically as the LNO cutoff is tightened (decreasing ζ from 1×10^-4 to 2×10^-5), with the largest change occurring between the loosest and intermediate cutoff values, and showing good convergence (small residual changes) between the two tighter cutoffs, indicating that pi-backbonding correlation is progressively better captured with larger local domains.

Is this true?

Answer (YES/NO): YES